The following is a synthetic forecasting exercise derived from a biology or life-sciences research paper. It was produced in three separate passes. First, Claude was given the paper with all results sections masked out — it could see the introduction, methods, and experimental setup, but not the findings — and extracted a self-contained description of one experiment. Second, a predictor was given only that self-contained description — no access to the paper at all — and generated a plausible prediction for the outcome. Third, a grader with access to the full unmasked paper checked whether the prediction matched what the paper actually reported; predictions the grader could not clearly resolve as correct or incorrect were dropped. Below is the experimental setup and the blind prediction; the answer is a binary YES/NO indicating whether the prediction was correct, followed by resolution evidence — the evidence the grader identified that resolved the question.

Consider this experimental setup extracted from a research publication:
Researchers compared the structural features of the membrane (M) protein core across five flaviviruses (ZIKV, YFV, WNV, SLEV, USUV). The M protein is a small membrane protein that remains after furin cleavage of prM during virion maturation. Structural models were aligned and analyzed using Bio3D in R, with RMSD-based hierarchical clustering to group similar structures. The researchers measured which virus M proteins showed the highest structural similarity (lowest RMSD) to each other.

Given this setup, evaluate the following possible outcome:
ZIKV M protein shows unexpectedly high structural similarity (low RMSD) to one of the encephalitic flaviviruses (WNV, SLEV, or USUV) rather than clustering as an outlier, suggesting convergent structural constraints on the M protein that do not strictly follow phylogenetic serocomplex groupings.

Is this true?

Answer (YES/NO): YES